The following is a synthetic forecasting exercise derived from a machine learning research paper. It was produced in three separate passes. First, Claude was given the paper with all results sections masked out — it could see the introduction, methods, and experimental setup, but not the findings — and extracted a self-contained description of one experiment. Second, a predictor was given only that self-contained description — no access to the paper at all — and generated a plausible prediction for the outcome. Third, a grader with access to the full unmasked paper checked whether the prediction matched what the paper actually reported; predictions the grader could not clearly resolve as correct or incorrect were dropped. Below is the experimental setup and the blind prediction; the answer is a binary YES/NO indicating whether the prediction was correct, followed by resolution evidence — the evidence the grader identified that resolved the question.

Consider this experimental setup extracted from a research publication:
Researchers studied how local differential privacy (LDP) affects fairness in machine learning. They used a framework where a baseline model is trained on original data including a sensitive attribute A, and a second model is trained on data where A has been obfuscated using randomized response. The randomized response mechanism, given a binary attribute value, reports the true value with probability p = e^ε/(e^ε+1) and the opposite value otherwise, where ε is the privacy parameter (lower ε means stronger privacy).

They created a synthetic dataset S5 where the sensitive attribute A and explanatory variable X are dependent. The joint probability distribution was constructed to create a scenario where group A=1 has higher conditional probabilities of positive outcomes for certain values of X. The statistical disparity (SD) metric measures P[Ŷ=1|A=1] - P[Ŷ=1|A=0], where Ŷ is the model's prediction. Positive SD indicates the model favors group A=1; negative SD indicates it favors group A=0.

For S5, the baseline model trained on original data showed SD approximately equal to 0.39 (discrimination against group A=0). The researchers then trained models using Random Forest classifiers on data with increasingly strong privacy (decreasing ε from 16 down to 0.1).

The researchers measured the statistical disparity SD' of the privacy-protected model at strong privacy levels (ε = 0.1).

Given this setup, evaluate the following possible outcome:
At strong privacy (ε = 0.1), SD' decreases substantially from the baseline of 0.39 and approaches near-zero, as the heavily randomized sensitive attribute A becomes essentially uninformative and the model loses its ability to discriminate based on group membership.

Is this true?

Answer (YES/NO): NO